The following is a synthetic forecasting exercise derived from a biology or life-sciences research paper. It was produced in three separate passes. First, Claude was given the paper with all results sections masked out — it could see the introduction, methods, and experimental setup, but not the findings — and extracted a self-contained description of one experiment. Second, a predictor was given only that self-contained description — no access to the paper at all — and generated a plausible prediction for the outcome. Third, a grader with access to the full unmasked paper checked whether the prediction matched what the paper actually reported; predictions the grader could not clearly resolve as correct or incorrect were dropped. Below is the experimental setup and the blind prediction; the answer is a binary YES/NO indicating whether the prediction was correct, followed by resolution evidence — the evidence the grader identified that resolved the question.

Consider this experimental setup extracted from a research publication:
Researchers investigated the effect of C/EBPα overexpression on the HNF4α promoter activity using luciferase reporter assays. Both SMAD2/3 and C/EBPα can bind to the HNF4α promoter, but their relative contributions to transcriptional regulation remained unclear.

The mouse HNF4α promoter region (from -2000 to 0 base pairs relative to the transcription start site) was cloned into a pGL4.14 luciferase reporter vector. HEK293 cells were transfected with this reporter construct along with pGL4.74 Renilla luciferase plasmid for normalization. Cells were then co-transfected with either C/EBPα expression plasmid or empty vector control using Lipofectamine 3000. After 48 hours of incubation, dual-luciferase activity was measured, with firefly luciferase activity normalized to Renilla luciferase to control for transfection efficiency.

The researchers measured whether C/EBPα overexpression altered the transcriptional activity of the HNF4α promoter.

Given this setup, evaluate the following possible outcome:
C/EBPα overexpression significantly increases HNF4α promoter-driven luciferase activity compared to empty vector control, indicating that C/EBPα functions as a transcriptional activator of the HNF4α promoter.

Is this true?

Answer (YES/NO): YES